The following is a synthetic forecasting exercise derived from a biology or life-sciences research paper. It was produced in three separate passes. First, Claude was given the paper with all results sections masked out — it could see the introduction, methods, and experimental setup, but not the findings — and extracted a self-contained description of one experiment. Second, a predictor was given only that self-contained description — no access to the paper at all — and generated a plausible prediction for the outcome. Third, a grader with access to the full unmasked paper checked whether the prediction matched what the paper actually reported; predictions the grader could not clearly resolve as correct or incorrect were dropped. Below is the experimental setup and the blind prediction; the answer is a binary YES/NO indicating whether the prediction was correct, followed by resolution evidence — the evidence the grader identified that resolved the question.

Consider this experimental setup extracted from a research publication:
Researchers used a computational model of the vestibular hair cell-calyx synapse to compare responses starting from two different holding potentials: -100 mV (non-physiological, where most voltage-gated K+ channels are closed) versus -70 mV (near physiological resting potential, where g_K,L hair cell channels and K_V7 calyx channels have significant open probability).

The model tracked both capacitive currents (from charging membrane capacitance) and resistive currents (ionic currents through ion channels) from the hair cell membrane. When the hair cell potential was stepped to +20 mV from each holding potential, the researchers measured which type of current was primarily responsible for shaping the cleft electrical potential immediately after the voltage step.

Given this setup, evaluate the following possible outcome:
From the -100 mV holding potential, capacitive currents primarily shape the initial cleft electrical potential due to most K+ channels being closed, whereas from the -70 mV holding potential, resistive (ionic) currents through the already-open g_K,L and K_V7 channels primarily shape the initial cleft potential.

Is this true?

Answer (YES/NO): YES